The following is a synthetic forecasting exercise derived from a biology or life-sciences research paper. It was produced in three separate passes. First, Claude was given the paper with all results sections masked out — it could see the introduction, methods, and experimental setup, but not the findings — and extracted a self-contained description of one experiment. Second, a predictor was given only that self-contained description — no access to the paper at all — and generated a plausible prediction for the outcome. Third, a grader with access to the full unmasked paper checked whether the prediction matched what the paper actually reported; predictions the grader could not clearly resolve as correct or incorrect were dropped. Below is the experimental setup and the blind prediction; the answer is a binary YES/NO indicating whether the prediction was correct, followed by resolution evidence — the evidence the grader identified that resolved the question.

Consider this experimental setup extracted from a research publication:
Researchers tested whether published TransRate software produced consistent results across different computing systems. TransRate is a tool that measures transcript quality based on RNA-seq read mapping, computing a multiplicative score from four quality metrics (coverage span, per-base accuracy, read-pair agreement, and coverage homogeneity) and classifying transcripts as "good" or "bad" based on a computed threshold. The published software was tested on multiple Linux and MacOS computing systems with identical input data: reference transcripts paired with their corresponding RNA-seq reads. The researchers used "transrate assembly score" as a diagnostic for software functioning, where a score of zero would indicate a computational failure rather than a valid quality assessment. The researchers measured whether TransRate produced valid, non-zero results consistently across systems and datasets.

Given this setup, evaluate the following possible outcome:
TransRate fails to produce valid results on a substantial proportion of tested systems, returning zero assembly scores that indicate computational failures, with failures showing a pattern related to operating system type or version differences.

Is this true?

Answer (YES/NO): NO